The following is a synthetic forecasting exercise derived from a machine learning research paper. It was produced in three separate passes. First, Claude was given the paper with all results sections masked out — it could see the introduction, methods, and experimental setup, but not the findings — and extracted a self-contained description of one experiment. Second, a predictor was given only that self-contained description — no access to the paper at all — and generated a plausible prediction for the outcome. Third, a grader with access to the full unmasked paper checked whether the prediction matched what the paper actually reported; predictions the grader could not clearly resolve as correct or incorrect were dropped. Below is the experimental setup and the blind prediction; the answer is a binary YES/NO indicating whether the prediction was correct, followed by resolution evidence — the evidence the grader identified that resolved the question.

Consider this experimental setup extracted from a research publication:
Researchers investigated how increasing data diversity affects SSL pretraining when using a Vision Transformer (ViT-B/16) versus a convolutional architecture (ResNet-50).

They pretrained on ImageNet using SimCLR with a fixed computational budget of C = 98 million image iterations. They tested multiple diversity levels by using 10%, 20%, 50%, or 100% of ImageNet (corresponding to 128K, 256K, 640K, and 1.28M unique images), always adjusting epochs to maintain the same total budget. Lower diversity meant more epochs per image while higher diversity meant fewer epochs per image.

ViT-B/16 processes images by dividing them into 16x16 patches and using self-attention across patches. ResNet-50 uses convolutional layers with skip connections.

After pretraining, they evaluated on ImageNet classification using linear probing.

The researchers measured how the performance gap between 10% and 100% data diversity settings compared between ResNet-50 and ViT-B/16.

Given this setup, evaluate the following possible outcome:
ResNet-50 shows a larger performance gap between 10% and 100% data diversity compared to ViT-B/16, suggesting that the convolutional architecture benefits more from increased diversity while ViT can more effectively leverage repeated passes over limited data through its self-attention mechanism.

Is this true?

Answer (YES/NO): NO